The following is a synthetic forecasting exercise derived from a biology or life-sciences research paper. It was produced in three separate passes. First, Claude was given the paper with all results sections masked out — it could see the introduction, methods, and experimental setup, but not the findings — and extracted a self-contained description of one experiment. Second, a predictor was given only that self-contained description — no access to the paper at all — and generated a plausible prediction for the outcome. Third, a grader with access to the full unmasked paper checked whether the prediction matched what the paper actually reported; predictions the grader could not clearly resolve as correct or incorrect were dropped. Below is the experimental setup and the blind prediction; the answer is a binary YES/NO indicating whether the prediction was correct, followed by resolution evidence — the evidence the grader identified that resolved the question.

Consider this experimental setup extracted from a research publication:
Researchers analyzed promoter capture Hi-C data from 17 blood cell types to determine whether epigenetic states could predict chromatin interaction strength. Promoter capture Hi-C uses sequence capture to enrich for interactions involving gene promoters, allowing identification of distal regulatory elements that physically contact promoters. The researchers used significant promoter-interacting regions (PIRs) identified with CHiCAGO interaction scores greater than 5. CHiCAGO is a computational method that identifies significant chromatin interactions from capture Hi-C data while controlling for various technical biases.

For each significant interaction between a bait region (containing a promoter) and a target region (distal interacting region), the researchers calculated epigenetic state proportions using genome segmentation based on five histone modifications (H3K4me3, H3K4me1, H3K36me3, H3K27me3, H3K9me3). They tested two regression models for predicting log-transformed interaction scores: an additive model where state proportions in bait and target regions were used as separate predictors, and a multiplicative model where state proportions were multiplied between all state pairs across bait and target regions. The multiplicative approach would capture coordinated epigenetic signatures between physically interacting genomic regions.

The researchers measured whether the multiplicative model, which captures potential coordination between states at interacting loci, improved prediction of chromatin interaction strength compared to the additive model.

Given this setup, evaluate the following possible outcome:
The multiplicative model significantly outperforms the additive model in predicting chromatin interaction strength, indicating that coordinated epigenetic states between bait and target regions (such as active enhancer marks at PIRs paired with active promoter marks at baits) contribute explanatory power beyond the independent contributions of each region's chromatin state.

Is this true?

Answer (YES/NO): YES